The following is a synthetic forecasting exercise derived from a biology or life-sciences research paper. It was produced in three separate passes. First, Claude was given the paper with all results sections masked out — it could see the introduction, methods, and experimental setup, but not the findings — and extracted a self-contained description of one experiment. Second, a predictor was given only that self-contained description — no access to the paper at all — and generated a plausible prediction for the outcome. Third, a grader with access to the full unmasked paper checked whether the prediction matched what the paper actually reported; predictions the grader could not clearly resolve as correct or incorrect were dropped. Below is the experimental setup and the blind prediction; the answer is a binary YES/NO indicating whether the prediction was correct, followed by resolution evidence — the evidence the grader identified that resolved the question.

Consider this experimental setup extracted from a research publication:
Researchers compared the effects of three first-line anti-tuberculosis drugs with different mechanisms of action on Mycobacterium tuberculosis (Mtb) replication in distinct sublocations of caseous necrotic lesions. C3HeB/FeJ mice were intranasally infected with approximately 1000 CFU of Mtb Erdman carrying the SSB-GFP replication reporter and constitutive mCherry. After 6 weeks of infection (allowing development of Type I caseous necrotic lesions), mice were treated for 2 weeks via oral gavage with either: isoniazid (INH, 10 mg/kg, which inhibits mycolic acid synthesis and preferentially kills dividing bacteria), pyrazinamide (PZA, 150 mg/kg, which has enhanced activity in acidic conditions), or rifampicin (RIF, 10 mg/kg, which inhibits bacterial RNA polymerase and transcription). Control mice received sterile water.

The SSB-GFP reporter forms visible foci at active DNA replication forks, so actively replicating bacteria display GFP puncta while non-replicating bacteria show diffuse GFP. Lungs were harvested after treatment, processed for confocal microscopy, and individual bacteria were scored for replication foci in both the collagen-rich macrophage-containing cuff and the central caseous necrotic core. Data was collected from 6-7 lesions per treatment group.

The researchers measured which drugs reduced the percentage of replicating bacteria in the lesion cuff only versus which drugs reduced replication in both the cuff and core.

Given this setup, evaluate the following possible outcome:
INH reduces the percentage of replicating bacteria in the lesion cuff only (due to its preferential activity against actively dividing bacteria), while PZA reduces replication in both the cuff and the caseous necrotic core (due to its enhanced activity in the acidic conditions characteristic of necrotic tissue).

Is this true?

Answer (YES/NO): NO